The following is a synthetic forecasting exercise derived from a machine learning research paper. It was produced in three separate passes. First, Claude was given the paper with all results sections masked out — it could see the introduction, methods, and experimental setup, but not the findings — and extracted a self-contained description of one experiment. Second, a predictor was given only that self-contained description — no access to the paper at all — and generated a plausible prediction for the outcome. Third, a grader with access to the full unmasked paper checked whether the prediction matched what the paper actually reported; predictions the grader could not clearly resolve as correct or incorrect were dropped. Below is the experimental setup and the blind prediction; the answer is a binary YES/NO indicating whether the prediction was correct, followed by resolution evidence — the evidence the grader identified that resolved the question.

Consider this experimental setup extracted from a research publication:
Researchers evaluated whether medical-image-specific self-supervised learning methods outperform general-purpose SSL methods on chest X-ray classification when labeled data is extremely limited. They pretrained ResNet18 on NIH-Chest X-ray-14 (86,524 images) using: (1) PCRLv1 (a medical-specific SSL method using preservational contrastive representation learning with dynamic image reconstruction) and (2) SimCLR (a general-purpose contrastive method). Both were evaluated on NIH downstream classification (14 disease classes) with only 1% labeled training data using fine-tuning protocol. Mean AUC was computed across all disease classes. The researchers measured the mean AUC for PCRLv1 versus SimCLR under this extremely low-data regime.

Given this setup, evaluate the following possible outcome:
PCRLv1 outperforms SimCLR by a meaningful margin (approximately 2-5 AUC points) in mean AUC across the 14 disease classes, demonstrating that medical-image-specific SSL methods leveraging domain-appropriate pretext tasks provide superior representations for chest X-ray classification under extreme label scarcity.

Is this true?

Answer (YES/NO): NO